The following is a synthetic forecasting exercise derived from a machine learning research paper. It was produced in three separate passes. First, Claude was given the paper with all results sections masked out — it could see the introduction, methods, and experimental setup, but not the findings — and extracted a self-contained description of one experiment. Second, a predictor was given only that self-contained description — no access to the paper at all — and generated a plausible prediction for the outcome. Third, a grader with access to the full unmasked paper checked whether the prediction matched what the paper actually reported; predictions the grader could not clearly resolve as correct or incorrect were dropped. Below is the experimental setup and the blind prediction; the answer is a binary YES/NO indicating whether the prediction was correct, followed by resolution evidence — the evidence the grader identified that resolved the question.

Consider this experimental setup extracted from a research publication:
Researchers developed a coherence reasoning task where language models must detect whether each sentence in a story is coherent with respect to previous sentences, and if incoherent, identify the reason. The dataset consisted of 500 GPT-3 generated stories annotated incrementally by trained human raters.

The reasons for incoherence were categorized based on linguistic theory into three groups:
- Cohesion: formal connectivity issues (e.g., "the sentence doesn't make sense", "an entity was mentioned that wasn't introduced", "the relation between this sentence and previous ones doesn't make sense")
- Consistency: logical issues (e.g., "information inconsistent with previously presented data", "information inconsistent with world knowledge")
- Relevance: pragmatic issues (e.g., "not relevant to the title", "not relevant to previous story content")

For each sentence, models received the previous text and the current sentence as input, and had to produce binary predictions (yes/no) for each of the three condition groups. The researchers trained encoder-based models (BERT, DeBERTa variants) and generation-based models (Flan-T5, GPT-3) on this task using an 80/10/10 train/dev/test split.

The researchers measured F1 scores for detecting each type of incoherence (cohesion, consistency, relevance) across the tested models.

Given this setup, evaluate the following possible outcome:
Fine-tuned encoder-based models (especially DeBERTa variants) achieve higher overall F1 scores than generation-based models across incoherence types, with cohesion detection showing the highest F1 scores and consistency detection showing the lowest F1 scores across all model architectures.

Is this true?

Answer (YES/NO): NO